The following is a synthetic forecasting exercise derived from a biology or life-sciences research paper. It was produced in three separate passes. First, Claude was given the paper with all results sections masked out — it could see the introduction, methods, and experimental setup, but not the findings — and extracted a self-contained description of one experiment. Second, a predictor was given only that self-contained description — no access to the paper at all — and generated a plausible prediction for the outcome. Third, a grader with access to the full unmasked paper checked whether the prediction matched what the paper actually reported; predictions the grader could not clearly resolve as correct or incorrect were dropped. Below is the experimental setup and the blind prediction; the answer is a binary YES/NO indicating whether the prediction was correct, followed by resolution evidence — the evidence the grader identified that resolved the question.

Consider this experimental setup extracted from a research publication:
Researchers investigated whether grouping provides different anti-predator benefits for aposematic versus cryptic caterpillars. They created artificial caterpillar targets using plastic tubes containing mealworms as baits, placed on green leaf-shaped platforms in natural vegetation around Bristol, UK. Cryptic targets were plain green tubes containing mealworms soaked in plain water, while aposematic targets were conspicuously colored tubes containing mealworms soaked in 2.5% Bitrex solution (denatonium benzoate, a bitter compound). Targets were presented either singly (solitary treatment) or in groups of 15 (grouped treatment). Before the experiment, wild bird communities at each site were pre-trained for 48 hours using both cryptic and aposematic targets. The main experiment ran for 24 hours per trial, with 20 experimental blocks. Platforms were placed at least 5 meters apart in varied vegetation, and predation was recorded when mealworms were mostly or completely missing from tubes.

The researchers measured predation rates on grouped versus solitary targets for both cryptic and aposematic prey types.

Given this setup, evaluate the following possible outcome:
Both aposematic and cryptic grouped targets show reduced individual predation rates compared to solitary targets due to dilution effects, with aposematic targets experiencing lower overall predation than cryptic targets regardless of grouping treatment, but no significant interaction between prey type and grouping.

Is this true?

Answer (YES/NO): NO